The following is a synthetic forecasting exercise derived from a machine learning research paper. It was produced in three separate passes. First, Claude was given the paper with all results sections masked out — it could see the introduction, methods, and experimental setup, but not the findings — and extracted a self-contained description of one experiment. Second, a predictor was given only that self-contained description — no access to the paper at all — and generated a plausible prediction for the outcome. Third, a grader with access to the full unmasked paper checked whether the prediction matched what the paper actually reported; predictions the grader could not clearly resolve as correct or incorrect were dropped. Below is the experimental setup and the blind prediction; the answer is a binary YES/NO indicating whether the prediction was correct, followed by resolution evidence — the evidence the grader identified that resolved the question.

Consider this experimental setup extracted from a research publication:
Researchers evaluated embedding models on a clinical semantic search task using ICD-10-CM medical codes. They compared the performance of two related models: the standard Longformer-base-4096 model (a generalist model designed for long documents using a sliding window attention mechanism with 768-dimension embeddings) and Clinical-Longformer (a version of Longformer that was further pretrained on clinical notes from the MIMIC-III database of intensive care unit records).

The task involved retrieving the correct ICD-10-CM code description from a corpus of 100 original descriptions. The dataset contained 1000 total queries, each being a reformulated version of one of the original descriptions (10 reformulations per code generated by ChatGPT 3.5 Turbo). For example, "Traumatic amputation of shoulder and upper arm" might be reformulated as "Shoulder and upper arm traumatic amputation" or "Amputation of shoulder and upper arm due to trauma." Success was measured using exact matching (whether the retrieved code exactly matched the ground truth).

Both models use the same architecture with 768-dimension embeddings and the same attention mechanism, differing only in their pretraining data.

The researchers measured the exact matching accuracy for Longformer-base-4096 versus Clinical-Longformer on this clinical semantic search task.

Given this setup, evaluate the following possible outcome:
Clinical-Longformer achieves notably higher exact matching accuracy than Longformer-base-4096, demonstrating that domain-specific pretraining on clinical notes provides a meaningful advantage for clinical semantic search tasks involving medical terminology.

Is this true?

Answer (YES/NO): NO